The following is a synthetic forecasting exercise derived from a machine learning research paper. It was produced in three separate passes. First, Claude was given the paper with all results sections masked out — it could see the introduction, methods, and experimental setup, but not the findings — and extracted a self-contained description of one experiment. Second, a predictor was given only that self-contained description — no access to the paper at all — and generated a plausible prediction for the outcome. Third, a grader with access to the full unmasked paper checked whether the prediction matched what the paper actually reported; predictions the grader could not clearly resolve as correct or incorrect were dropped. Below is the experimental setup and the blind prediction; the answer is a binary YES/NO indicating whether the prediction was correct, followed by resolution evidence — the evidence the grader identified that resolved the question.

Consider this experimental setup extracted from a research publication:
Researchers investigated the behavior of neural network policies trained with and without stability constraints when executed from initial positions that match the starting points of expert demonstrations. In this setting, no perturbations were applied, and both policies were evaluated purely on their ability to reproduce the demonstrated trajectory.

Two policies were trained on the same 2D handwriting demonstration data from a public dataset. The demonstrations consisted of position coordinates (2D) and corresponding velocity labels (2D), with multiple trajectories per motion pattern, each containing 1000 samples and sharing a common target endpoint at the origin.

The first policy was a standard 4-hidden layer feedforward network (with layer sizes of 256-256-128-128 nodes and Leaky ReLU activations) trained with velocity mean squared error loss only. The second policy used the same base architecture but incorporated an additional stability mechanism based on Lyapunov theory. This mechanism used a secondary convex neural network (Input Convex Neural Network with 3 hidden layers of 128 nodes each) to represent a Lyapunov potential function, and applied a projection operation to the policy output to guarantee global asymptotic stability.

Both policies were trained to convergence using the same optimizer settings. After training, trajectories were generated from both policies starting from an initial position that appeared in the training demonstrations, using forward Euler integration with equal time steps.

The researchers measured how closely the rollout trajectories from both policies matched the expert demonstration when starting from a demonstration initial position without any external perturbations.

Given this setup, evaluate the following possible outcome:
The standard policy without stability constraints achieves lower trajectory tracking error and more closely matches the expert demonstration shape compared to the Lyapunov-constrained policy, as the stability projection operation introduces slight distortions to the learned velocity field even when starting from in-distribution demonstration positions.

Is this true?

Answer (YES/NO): NO